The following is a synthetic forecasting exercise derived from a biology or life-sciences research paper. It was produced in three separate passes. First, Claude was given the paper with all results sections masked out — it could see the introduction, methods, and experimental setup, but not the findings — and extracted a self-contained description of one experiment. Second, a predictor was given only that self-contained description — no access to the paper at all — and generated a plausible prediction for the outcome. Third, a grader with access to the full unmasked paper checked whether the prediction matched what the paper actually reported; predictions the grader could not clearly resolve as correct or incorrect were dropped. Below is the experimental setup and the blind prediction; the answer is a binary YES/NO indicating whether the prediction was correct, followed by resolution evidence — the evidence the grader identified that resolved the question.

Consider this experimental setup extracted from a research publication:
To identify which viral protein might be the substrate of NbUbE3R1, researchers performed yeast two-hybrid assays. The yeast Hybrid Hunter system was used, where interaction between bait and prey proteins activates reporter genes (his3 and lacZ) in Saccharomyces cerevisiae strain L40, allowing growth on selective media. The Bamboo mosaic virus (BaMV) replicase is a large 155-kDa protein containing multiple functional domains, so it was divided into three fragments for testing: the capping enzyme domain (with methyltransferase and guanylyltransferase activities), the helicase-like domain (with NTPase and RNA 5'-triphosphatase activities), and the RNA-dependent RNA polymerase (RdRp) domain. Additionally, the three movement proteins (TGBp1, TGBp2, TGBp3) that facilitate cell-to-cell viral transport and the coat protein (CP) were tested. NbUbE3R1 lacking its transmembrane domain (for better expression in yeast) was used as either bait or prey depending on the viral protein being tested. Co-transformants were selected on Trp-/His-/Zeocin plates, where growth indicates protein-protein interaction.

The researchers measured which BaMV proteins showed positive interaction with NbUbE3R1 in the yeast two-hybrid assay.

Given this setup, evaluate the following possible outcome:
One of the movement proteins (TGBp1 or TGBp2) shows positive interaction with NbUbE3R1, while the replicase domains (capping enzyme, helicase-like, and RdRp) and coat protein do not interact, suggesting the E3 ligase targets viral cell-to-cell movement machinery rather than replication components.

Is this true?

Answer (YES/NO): NO